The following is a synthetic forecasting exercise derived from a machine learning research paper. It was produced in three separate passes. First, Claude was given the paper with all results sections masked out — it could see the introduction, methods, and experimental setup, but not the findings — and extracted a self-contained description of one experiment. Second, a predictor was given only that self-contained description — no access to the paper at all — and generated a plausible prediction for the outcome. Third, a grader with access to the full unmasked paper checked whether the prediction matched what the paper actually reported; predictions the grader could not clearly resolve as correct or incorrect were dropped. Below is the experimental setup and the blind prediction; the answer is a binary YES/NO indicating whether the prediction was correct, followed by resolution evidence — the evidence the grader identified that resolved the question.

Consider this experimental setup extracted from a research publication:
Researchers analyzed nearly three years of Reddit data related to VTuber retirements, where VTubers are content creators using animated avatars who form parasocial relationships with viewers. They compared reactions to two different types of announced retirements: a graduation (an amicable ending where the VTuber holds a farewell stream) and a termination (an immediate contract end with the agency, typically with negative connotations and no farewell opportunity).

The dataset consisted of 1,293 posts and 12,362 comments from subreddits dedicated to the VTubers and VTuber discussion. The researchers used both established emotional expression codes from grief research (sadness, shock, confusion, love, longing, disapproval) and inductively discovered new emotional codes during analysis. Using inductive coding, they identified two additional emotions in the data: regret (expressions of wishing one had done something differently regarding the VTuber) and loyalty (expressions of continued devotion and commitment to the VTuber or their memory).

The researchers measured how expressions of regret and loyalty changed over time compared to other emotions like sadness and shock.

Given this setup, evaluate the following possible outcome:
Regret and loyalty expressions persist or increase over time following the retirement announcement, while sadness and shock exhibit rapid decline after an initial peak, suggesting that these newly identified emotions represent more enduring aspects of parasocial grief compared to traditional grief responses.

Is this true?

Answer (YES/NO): NO